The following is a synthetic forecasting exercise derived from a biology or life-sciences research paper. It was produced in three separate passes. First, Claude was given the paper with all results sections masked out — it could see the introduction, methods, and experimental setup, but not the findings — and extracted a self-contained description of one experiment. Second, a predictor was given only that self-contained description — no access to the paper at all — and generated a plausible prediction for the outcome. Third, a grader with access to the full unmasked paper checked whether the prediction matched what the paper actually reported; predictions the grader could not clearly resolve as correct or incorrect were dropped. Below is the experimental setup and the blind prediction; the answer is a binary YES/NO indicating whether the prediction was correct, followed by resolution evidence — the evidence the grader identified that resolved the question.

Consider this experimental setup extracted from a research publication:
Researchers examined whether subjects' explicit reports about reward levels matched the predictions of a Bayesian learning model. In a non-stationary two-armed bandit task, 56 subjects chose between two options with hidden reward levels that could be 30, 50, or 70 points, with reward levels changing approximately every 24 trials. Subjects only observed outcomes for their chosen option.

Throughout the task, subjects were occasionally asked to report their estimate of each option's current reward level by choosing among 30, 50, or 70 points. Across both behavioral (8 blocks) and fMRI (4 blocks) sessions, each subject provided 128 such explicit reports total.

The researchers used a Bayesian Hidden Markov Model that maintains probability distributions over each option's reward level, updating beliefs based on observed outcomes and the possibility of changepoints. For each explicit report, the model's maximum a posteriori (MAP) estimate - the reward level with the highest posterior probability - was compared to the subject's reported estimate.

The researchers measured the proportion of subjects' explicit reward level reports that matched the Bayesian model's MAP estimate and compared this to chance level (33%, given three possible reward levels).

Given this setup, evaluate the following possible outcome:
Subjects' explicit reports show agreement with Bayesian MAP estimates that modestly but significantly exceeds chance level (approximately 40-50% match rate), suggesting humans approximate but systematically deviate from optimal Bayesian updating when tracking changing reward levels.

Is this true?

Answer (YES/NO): NO